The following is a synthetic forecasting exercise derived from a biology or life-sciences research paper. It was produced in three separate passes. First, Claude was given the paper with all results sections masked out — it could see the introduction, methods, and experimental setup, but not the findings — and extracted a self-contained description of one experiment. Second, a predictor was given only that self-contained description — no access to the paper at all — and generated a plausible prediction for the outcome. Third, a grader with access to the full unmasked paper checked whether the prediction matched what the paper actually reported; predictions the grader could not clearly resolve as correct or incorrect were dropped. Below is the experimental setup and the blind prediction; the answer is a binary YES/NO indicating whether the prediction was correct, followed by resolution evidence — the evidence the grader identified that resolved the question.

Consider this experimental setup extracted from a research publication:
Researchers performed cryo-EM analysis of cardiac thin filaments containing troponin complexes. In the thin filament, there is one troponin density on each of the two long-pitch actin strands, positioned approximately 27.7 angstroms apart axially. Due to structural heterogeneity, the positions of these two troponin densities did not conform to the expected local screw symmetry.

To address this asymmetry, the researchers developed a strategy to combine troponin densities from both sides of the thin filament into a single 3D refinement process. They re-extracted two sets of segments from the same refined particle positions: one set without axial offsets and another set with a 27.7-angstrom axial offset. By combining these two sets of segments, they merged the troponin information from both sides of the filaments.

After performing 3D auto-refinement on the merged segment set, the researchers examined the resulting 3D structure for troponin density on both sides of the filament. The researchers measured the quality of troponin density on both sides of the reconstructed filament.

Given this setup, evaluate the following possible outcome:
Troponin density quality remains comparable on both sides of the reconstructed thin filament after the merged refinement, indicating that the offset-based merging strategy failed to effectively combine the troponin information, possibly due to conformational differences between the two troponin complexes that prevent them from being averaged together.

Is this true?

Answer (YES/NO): NO